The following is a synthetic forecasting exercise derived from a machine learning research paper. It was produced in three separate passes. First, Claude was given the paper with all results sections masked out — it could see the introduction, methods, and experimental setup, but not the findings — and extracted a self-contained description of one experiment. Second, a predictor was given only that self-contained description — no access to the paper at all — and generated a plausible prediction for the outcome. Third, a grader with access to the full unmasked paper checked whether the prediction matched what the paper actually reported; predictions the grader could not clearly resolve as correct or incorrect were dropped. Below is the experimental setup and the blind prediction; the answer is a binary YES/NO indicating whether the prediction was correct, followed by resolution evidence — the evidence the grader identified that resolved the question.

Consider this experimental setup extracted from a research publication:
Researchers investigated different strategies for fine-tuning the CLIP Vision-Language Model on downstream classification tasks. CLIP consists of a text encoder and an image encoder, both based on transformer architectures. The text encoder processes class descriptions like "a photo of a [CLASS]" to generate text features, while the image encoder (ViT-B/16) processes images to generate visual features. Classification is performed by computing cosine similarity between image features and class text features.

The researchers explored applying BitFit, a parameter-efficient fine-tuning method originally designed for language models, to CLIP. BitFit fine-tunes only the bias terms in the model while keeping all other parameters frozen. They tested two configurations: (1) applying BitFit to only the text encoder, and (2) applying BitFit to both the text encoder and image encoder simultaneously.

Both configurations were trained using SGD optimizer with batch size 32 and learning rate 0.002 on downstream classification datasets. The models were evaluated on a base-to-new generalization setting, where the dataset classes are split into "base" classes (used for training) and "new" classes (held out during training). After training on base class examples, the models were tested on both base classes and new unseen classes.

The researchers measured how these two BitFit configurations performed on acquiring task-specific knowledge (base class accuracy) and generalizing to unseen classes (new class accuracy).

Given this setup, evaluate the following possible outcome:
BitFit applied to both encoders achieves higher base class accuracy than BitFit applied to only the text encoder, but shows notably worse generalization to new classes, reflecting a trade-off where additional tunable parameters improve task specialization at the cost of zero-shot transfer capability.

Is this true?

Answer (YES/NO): NO